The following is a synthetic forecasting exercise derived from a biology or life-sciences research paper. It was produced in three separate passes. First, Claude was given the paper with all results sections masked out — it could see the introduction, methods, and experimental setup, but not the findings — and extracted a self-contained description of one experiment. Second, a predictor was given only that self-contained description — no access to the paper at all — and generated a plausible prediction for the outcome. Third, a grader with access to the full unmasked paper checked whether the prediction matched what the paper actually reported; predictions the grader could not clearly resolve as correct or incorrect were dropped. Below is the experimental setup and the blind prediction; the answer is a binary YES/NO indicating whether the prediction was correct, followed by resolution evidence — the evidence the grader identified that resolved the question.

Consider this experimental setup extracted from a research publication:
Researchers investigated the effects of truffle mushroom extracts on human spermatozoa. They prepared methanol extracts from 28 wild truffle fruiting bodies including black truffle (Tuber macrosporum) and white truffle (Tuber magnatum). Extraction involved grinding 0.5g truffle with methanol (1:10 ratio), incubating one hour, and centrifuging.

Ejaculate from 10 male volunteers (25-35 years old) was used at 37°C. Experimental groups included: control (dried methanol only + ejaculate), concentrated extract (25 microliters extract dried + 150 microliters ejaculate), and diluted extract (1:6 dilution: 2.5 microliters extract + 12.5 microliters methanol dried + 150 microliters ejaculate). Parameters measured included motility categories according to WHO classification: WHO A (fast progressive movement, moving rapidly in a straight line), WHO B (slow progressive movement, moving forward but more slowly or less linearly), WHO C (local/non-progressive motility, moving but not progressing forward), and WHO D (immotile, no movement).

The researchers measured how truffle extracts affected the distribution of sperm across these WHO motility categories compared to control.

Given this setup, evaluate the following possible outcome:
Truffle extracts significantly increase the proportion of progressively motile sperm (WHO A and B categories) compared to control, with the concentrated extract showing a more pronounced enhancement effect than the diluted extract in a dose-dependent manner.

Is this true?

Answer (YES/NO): NO